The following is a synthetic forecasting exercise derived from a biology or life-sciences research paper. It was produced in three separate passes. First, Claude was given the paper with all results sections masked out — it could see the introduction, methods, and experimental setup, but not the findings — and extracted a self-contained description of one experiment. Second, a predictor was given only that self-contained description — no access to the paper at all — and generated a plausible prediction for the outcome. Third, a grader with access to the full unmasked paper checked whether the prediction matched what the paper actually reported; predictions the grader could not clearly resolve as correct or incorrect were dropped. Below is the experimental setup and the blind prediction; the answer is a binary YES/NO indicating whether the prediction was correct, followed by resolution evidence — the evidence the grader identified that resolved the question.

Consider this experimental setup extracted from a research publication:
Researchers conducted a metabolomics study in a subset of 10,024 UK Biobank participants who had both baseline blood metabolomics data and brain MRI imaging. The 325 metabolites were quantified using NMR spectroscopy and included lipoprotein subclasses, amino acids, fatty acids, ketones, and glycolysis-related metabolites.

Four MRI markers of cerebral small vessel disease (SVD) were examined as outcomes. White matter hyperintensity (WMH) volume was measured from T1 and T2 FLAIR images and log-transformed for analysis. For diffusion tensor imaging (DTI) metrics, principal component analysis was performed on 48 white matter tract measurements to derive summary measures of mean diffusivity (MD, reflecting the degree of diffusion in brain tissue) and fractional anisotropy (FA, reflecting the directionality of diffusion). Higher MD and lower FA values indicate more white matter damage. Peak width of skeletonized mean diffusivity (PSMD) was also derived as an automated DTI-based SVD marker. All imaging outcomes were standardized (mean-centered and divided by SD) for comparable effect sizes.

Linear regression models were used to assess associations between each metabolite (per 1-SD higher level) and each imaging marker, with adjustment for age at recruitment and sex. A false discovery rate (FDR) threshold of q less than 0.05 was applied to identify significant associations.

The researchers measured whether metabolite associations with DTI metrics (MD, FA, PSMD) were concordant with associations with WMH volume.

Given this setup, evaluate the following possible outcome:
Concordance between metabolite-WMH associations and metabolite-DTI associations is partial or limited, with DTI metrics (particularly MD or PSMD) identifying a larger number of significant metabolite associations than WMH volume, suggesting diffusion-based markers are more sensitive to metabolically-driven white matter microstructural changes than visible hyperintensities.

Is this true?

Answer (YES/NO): NO